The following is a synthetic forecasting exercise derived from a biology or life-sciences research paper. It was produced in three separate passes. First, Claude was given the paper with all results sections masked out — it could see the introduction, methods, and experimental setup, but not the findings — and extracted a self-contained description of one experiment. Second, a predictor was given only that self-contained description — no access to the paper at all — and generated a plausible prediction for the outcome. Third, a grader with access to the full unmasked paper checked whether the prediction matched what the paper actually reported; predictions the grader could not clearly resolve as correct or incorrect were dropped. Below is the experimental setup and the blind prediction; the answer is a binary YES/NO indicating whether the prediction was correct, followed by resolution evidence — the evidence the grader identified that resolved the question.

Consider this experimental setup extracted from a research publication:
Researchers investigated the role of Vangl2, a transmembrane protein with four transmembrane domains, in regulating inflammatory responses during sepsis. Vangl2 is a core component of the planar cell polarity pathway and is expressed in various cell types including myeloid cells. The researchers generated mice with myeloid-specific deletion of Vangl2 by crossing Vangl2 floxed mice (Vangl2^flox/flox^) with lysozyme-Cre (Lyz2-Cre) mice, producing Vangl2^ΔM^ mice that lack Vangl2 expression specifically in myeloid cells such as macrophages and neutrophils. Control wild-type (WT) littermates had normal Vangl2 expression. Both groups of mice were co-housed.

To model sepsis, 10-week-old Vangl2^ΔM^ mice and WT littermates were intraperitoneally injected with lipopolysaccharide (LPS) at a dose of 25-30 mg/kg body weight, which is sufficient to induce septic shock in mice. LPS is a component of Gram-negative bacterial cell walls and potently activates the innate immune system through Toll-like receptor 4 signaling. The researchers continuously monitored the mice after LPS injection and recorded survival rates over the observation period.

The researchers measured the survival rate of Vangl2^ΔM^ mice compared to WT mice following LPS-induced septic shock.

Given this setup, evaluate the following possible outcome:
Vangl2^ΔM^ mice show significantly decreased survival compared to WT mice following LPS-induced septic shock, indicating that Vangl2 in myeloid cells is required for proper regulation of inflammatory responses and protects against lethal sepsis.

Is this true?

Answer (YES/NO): YES